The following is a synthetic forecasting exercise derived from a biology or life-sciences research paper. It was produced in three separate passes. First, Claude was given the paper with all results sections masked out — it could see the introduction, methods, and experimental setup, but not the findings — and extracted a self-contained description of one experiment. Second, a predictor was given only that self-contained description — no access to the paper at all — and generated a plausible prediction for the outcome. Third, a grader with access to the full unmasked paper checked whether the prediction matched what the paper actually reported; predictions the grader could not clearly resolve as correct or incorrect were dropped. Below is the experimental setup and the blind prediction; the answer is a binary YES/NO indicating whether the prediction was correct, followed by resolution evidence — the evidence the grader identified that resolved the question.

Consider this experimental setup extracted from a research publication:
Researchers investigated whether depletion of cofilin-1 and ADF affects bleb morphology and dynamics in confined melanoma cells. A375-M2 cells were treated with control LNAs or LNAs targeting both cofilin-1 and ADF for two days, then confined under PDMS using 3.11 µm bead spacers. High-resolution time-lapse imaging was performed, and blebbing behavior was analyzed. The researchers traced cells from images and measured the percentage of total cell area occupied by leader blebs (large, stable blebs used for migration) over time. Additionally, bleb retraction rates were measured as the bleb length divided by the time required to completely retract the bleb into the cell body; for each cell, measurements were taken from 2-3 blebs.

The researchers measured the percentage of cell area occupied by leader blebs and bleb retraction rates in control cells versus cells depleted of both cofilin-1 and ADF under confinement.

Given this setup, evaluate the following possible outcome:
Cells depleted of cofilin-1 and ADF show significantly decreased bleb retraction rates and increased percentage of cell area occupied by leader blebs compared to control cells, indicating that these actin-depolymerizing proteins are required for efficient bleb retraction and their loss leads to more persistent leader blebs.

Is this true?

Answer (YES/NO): NO